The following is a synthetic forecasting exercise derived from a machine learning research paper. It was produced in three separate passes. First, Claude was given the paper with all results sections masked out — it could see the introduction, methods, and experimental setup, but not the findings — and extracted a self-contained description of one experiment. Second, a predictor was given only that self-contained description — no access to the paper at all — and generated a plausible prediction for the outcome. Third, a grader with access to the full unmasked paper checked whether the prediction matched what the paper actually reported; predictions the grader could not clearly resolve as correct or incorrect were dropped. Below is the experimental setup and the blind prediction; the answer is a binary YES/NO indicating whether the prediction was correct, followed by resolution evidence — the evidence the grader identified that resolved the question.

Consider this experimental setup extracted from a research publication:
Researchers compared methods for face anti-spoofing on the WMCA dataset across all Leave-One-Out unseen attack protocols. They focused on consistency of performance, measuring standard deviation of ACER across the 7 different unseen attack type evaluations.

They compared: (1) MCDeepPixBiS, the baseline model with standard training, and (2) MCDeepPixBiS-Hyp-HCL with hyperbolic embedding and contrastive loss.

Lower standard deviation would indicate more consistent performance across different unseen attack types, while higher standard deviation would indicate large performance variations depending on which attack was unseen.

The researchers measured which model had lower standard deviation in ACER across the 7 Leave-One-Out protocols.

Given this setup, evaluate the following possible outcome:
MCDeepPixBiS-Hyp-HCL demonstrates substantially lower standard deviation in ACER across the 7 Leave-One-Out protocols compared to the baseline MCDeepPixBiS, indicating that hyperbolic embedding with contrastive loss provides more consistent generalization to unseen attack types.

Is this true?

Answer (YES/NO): YES